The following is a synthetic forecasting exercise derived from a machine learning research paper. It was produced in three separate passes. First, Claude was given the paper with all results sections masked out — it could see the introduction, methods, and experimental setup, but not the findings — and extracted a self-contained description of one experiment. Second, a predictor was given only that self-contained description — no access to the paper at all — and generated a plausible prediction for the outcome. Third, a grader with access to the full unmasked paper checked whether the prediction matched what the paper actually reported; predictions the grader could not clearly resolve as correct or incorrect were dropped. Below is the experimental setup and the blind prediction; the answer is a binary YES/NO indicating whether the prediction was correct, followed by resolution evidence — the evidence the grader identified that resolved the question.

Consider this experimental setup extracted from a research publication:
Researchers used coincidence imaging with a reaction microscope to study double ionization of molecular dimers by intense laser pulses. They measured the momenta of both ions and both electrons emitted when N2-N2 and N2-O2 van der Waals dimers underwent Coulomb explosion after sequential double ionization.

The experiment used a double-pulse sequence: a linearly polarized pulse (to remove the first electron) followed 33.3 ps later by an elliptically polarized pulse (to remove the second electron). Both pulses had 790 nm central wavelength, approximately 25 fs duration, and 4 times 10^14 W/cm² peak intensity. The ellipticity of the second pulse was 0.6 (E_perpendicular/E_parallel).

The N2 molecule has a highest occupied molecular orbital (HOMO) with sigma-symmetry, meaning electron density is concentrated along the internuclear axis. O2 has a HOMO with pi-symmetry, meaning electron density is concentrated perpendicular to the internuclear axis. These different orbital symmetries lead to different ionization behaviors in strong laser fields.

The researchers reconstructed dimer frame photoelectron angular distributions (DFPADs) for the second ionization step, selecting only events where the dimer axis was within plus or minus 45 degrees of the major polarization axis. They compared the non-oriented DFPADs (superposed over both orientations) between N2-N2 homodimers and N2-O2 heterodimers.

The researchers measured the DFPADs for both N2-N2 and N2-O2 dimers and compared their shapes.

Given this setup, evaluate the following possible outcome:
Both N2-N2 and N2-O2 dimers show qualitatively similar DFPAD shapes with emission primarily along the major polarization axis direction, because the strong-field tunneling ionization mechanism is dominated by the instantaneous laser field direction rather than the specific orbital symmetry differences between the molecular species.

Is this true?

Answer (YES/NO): YES